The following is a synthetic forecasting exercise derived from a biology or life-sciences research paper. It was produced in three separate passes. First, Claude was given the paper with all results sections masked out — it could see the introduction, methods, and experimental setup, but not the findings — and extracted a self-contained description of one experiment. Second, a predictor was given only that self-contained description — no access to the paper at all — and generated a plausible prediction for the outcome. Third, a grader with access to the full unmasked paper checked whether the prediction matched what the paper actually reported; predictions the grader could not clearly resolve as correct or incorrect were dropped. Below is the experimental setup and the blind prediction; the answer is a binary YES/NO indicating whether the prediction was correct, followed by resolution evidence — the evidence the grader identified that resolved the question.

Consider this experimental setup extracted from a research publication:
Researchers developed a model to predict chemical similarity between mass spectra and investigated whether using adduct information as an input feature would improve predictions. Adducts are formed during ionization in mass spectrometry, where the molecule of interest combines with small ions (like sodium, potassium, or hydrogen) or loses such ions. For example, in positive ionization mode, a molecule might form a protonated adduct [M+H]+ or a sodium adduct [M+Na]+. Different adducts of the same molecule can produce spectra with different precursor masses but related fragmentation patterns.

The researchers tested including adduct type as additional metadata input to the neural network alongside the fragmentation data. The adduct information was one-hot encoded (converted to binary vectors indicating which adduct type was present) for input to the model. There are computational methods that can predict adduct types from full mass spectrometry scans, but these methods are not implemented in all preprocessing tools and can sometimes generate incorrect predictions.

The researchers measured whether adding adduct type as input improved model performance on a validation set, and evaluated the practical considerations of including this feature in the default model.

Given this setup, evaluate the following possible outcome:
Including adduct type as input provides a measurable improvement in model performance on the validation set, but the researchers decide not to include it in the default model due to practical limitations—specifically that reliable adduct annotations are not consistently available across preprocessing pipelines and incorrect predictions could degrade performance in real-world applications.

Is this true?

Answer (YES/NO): YES